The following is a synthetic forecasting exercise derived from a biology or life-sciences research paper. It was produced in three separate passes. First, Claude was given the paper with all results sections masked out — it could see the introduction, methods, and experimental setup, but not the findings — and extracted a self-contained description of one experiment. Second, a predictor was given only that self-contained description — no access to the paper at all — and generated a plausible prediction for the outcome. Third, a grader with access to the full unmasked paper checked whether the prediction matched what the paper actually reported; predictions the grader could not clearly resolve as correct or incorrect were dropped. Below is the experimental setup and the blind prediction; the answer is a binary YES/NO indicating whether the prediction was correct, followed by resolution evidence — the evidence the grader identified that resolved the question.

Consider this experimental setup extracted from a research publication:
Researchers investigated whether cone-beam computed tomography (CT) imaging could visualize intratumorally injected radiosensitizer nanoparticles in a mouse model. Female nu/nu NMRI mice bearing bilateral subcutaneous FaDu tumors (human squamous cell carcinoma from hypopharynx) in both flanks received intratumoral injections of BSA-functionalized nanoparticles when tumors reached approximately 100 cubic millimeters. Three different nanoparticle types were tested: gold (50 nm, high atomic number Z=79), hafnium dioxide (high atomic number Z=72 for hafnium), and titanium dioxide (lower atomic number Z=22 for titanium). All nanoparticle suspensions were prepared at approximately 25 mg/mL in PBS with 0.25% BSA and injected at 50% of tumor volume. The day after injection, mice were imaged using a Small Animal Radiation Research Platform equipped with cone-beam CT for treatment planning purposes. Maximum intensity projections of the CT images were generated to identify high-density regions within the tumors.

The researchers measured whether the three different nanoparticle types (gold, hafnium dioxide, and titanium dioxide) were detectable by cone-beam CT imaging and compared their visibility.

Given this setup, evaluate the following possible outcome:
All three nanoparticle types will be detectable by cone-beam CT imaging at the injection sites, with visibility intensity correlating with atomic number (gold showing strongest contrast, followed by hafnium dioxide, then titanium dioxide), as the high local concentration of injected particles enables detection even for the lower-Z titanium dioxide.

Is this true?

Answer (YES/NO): NO